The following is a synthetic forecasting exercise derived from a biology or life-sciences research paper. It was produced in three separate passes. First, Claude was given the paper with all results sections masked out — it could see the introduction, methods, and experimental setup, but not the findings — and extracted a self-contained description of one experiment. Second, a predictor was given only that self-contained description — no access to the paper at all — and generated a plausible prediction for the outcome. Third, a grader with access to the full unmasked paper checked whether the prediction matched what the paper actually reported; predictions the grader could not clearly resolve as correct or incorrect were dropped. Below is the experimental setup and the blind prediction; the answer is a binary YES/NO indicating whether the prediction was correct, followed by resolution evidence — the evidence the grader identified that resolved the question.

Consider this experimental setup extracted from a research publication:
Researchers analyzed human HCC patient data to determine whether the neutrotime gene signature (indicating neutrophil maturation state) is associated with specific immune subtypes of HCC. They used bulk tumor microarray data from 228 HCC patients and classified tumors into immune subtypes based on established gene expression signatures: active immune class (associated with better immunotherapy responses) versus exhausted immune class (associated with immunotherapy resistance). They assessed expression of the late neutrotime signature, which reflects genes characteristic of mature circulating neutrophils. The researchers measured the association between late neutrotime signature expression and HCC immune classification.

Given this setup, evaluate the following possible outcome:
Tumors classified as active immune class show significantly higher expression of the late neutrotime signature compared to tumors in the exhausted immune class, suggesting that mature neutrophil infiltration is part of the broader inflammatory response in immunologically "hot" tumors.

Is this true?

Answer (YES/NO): NO